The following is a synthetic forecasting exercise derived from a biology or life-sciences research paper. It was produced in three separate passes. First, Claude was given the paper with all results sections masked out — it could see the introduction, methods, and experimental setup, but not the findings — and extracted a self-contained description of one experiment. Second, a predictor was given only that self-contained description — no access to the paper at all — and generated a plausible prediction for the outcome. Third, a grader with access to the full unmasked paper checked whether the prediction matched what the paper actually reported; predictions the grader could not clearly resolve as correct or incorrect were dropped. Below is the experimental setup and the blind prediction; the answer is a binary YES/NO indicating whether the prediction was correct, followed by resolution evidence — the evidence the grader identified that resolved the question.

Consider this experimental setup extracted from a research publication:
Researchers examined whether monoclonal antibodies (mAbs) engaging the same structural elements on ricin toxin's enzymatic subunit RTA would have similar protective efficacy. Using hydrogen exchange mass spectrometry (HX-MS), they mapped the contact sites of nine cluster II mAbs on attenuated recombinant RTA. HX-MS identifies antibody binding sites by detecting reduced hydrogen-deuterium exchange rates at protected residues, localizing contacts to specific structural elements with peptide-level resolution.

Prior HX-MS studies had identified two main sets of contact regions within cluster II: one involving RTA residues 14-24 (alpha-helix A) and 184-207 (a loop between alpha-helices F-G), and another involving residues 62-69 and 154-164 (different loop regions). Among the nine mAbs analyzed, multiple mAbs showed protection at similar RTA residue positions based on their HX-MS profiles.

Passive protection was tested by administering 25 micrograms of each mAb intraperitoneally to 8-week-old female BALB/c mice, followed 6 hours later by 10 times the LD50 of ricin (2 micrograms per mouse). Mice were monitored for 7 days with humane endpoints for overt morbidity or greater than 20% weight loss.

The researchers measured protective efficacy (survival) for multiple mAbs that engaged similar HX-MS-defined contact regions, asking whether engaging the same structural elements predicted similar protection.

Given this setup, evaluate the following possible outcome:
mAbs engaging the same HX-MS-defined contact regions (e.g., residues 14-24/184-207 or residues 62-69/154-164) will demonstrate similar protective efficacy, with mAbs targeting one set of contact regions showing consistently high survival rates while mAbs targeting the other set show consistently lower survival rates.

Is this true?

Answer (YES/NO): YES